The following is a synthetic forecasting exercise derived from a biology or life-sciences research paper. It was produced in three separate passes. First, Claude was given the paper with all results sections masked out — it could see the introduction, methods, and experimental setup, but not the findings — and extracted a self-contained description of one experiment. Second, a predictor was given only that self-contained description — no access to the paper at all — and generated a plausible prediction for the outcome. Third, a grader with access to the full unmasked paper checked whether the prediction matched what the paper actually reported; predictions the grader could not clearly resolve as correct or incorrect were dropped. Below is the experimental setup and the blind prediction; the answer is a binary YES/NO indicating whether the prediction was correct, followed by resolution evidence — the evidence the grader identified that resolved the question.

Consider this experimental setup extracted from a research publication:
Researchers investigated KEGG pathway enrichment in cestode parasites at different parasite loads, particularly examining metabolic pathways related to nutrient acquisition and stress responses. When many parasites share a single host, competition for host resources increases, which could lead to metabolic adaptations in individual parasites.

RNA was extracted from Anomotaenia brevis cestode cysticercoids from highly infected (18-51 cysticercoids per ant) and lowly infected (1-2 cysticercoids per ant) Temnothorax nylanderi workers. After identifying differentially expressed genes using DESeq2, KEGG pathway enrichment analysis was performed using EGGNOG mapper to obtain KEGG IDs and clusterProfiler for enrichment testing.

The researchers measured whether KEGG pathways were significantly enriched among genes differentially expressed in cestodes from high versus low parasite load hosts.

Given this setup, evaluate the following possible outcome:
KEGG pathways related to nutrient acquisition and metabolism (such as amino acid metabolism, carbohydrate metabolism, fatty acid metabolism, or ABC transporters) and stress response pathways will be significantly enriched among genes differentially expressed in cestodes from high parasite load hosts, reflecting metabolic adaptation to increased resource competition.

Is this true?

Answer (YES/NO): NO